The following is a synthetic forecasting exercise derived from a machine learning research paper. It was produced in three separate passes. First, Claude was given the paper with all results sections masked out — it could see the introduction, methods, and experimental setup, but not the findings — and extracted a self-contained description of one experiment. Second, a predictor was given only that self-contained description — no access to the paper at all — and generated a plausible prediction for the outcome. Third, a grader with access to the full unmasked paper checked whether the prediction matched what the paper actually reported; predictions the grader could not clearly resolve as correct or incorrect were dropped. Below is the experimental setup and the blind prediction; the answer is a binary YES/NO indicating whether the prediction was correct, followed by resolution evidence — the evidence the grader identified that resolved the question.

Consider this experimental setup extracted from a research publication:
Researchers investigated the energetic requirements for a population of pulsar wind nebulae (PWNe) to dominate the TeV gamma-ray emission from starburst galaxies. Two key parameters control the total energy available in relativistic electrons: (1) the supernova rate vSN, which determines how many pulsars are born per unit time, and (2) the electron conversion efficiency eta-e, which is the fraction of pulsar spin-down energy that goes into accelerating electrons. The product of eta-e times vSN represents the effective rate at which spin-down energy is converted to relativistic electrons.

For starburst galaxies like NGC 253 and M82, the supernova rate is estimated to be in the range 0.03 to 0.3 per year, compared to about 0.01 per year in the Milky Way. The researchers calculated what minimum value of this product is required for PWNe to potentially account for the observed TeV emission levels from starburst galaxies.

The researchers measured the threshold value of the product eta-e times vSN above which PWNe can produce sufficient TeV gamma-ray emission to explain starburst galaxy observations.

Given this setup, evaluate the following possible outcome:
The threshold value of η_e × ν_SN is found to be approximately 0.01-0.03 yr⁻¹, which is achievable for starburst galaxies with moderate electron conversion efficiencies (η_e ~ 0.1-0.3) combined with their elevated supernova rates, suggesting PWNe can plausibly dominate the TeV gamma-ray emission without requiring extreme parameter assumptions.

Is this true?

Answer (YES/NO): NO